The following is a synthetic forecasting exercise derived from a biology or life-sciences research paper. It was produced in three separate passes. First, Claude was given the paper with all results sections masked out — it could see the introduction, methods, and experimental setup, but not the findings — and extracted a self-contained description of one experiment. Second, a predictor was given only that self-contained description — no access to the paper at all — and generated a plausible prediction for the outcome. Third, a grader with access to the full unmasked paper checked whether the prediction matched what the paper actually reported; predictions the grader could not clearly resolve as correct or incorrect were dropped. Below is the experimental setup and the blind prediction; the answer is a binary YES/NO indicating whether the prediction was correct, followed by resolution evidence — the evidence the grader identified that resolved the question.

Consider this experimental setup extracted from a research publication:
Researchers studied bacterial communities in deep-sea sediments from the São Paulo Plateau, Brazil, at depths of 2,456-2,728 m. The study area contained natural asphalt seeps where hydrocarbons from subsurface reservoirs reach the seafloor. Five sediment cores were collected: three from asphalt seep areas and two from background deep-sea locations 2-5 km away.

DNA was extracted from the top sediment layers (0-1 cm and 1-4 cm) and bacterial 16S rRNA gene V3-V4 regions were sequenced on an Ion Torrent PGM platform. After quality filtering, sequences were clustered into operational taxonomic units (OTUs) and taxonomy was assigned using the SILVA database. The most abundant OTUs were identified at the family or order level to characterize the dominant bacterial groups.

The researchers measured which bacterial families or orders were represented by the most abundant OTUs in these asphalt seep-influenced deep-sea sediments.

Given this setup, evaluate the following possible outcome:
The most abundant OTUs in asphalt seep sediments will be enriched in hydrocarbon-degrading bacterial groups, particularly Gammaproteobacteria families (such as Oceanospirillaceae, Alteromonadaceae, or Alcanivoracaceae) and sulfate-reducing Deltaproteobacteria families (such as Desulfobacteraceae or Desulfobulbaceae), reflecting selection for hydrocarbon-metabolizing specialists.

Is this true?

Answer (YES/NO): NO